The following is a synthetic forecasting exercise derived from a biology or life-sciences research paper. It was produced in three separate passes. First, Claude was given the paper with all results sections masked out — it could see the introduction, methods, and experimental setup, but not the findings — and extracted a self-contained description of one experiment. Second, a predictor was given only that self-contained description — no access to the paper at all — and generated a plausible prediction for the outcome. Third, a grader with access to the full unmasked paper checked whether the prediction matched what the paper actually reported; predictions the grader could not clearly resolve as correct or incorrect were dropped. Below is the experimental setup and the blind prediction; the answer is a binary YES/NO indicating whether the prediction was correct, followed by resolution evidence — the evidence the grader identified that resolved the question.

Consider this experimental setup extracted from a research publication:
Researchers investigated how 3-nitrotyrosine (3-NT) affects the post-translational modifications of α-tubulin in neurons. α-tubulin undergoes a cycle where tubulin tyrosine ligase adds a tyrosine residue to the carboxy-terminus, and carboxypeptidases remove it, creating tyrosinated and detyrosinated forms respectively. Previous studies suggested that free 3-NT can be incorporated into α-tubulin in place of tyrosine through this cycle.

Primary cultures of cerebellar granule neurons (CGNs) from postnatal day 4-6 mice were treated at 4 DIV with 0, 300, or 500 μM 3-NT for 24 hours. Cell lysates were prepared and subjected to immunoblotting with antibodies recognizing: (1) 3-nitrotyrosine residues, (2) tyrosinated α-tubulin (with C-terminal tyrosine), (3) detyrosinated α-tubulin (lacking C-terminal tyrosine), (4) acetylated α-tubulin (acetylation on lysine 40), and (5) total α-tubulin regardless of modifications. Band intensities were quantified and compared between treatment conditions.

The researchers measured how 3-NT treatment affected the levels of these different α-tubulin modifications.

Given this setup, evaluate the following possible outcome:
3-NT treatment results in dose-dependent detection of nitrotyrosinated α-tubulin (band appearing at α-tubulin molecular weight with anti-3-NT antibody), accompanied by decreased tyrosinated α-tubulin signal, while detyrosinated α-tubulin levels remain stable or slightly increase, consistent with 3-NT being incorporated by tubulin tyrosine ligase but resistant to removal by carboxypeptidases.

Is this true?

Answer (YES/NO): YES